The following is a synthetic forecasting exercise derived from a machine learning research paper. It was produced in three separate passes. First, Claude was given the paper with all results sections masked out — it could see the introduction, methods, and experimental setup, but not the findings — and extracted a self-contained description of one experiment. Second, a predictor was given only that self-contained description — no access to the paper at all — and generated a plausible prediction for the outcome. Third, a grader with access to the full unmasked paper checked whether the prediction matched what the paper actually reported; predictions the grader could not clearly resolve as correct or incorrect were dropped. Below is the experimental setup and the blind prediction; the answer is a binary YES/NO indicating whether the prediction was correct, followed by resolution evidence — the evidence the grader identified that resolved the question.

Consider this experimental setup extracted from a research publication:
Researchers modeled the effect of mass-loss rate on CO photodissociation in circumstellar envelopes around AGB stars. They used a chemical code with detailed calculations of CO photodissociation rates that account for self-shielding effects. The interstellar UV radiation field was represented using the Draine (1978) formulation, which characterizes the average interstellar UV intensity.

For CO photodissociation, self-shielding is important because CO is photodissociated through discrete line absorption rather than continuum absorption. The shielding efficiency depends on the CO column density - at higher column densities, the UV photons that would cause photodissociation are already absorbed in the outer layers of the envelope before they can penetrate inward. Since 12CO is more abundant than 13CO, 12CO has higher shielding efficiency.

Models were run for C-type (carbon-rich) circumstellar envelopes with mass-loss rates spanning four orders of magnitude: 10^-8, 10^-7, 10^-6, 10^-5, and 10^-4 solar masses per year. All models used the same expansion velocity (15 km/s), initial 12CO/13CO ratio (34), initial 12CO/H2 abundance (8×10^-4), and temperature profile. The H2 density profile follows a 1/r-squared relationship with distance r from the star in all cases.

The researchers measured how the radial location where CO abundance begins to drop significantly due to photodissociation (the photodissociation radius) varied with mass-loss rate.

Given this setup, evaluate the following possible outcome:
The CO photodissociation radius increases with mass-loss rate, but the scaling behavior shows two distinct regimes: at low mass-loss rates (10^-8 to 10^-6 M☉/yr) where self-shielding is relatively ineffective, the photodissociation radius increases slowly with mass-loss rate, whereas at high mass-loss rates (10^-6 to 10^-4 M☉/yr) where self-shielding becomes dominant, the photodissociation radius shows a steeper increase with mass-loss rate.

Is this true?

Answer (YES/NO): NO